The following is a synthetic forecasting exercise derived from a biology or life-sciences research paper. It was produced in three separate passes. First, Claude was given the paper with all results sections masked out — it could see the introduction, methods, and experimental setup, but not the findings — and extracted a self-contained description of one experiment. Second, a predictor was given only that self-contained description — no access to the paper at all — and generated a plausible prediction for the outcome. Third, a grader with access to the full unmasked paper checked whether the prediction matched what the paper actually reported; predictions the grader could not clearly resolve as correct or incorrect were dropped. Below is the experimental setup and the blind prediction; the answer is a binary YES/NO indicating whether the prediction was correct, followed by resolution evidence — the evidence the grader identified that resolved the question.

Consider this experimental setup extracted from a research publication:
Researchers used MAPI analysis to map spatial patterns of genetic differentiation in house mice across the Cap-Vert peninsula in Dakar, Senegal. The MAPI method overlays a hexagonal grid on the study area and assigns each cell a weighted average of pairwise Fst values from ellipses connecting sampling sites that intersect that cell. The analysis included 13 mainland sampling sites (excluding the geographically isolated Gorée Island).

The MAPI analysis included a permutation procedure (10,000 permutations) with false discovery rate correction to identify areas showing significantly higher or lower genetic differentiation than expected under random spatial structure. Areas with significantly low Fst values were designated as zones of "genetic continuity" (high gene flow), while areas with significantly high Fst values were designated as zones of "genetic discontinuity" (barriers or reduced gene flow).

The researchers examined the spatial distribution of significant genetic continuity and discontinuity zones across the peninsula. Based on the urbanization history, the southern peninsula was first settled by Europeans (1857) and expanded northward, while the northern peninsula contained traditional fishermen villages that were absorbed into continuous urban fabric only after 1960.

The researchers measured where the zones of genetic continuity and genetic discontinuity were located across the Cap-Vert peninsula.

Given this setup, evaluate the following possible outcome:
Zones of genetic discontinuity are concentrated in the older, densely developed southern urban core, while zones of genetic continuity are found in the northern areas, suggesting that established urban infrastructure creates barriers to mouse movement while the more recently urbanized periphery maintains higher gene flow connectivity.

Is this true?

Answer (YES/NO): NO